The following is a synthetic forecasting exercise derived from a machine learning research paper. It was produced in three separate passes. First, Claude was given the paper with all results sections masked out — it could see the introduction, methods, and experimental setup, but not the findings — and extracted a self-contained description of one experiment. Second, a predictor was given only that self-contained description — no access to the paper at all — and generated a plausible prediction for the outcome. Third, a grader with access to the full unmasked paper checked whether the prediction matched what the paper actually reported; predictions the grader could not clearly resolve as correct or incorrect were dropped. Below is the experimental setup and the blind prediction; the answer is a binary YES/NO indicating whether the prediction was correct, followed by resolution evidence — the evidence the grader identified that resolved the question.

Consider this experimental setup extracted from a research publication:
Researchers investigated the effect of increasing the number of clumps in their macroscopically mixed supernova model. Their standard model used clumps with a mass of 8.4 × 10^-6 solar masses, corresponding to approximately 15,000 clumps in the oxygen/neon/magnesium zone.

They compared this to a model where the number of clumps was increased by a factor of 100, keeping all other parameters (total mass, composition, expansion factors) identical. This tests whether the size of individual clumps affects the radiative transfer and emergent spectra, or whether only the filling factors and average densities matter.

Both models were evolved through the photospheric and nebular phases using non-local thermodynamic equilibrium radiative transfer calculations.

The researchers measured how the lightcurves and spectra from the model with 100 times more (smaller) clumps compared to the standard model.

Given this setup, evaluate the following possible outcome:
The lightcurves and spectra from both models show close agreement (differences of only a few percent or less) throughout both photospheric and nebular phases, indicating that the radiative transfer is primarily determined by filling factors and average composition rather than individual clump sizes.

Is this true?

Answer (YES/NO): NO